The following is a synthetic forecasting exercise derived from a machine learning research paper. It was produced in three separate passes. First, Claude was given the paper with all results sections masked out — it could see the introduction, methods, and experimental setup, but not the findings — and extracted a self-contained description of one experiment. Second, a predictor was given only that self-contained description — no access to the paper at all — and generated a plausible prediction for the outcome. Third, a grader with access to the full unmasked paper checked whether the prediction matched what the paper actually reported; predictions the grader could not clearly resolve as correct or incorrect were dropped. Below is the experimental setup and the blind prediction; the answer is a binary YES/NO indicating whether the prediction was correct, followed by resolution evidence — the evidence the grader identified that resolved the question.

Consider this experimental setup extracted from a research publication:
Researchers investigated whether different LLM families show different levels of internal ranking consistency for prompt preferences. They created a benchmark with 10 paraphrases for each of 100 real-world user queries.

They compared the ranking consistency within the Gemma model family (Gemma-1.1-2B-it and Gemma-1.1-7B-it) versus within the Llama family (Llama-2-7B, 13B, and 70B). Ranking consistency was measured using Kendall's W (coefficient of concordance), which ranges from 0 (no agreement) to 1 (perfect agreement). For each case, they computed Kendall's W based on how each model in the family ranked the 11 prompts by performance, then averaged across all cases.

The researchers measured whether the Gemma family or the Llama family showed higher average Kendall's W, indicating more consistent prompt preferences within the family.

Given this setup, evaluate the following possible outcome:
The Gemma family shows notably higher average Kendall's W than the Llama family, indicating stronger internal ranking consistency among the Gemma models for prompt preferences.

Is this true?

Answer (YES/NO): YES